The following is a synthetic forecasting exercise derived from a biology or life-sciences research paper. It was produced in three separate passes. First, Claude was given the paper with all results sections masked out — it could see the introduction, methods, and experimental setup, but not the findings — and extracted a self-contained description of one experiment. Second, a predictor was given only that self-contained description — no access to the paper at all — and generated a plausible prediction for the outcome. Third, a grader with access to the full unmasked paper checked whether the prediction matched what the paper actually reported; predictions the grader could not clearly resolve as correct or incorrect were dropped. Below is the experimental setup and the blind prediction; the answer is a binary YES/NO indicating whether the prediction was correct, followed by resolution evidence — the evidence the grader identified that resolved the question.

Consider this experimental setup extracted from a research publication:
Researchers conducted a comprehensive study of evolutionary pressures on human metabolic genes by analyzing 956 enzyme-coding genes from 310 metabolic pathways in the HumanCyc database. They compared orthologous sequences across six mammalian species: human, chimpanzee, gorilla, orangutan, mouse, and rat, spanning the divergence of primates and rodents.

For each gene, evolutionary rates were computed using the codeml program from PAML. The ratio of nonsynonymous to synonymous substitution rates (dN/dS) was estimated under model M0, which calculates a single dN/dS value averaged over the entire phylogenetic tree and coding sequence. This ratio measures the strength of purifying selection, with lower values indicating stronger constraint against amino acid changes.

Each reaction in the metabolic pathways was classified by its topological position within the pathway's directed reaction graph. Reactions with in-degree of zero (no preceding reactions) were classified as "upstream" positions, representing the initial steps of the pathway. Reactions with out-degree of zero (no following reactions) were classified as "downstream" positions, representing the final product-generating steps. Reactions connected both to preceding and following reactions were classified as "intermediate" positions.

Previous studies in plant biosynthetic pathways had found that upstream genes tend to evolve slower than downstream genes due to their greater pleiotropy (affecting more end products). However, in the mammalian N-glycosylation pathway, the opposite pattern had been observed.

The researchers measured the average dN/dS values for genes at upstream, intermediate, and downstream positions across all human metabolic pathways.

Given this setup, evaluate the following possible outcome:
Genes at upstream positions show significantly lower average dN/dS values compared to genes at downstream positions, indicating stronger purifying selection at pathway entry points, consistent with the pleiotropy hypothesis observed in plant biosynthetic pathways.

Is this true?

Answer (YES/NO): NO